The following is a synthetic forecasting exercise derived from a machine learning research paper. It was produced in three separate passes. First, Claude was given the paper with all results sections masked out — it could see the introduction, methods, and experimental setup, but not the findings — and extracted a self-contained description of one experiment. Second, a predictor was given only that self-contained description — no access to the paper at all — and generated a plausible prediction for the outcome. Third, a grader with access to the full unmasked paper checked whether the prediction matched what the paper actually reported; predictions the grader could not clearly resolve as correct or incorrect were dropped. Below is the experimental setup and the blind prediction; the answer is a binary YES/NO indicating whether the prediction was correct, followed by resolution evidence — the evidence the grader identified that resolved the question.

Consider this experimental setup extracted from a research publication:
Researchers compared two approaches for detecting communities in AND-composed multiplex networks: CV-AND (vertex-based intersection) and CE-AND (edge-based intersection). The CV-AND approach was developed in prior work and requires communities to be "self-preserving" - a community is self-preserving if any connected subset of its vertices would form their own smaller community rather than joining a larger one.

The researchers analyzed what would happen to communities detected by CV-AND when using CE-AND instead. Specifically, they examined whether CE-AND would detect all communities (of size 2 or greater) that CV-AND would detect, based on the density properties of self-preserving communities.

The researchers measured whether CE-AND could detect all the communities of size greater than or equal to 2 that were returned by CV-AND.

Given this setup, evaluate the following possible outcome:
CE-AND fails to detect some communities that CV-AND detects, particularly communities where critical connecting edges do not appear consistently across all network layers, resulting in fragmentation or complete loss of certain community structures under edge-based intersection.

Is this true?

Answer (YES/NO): NO